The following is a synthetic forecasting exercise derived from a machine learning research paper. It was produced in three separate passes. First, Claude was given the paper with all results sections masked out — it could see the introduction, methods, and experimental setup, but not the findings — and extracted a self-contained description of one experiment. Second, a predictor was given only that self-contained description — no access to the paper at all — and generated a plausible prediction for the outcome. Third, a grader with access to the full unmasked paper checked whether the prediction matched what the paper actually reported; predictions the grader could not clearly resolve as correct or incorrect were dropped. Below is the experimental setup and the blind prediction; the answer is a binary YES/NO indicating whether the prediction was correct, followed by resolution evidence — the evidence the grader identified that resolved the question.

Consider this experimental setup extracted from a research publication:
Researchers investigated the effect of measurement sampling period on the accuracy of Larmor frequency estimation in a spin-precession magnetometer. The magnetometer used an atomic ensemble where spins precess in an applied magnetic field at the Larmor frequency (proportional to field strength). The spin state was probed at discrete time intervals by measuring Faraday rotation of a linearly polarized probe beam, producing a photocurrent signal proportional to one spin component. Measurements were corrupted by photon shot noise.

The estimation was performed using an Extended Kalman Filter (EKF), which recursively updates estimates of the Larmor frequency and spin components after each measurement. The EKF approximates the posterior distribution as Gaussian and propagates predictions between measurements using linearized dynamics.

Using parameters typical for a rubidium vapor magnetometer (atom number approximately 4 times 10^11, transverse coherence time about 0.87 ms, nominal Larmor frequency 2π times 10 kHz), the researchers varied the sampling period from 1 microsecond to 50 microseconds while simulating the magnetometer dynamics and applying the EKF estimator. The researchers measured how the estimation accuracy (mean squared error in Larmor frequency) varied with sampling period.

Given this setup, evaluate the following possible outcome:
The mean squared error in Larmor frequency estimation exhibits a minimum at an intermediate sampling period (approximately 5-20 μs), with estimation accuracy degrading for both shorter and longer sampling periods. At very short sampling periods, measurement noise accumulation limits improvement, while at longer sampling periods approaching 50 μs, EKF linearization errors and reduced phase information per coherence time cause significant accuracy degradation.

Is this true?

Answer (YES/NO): NO